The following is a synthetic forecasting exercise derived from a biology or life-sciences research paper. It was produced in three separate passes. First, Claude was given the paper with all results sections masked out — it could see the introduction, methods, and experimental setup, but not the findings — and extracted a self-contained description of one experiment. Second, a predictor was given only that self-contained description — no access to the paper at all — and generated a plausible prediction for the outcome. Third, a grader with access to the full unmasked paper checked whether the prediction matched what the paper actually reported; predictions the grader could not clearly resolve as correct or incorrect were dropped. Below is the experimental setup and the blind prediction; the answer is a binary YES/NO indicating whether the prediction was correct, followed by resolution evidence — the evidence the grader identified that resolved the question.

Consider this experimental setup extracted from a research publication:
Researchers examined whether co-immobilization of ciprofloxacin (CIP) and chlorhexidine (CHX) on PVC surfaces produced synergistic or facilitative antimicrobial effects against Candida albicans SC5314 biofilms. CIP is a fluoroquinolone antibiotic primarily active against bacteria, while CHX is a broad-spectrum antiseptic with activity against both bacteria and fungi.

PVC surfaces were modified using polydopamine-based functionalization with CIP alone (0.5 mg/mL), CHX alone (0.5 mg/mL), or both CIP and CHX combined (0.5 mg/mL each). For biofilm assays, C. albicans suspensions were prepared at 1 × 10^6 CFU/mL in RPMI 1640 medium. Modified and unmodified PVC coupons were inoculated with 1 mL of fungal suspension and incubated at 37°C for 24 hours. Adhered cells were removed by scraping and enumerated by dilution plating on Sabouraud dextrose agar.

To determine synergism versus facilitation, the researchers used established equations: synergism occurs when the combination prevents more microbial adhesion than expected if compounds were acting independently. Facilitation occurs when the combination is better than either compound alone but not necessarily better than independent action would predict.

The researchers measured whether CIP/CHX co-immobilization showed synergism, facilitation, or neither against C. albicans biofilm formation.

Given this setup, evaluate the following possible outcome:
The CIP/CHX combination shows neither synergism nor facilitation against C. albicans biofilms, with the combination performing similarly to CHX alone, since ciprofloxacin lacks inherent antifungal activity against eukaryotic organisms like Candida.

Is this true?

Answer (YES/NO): NO